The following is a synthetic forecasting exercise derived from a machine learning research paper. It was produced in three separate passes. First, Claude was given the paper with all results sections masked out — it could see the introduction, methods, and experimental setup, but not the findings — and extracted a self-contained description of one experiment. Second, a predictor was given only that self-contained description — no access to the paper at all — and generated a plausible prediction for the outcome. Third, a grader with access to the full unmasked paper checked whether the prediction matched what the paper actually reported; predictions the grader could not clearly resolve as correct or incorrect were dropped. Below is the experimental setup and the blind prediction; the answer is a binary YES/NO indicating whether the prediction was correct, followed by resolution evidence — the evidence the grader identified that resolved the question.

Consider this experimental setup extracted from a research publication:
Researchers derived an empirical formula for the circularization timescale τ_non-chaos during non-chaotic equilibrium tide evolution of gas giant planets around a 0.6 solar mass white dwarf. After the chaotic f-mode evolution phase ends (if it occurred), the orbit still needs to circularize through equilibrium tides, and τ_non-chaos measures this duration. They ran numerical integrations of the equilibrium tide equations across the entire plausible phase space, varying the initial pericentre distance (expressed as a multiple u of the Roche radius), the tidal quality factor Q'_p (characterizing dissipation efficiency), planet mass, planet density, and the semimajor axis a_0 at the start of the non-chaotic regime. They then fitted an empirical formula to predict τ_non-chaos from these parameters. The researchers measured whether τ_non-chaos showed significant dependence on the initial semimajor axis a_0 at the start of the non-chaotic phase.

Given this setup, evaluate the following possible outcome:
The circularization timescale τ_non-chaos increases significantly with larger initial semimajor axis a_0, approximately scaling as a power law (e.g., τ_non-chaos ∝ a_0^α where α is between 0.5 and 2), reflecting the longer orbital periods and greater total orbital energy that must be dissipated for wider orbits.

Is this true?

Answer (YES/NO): NO